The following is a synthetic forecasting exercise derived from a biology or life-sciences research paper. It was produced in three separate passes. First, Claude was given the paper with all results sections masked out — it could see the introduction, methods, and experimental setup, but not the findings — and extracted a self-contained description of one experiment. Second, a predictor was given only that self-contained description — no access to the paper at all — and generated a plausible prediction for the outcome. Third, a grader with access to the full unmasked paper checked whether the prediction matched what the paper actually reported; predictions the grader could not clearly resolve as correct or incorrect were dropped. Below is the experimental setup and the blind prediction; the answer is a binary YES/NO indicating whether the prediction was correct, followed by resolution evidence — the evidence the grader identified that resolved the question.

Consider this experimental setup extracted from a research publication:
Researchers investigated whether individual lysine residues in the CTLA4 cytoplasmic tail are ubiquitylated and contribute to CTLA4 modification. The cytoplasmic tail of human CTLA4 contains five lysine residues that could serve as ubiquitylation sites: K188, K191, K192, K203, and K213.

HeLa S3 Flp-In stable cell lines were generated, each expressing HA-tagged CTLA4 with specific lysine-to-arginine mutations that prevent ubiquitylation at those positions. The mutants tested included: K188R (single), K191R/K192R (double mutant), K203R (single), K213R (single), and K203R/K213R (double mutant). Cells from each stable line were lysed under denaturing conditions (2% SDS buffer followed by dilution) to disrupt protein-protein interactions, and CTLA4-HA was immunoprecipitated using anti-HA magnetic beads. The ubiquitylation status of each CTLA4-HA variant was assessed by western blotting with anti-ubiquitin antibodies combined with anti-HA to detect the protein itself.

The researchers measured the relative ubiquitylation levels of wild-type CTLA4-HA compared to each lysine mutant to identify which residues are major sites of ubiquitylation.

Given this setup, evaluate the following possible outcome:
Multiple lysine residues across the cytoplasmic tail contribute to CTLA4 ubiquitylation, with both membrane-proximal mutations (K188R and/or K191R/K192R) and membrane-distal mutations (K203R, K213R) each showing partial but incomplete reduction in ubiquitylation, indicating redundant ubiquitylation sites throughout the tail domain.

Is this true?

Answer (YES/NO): NO